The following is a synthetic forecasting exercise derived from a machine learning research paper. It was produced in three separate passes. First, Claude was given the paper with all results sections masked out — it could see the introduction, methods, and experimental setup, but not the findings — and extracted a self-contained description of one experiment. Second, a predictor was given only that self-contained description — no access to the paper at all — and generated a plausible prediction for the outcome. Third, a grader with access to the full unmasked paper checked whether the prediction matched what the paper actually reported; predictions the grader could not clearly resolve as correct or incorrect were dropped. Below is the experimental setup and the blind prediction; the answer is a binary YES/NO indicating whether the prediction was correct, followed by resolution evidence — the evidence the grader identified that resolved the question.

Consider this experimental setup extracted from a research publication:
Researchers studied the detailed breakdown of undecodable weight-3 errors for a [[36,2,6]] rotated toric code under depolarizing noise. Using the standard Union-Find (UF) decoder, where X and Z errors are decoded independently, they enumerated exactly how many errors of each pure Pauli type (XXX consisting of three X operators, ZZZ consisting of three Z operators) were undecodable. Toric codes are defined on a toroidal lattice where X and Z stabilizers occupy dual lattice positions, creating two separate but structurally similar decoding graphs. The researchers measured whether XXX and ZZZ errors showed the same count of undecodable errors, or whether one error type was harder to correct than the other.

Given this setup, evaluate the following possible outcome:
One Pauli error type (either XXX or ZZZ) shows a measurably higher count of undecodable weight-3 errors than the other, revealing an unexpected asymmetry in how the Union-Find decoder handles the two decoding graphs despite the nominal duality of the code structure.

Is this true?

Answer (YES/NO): NO